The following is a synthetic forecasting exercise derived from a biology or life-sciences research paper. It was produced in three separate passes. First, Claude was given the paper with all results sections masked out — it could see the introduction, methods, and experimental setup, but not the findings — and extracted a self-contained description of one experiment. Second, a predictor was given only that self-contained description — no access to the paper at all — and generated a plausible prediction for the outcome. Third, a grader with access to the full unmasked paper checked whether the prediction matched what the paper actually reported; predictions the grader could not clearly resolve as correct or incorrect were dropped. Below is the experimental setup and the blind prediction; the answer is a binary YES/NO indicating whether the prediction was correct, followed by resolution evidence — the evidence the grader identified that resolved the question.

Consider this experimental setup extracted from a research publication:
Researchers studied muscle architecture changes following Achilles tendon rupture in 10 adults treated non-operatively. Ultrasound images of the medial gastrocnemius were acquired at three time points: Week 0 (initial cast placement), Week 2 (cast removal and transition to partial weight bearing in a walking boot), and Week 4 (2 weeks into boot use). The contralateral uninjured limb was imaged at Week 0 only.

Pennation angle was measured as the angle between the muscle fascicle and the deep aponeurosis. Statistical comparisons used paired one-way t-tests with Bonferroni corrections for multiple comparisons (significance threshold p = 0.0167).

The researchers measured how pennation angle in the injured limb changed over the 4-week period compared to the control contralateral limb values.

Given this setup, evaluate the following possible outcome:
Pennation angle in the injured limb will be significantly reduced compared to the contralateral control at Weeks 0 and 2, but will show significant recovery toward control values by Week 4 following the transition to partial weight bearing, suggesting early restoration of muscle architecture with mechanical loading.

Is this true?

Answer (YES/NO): NO